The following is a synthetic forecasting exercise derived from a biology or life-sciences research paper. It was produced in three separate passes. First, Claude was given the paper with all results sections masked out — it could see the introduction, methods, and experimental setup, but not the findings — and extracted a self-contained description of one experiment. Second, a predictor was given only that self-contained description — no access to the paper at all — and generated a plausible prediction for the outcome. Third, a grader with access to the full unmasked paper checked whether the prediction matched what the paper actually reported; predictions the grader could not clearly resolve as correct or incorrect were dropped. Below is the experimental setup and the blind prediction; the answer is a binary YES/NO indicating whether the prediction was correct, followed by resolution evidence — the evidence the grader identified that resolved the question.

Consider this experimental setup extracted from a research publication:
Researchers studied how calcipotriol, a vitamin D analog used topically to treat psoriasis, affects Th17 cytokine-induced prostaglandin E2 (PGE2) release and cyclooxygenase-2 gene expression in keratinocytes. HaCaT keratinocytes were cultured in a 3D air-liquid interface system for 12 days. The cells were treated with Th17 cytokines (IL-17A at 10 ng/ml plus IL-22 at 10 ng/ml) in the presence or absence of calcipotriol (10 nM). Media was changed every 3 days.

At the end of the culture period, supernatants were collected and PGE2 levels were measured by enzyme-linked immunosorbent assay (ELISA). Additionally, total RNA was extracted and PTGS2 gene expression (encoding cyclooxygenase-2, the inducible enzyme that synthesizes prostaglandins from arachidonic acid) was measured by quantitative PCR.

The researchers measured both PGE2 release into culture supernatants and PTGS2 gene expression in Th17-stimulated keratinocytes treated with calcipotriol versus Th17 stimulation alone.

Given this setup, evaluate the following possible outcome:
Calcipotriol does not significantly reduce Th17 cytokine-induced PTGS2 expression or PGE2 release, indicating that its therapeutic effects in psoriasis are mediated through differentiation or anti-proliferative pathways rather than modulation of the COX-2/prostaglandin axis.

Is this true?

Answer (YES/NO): NO